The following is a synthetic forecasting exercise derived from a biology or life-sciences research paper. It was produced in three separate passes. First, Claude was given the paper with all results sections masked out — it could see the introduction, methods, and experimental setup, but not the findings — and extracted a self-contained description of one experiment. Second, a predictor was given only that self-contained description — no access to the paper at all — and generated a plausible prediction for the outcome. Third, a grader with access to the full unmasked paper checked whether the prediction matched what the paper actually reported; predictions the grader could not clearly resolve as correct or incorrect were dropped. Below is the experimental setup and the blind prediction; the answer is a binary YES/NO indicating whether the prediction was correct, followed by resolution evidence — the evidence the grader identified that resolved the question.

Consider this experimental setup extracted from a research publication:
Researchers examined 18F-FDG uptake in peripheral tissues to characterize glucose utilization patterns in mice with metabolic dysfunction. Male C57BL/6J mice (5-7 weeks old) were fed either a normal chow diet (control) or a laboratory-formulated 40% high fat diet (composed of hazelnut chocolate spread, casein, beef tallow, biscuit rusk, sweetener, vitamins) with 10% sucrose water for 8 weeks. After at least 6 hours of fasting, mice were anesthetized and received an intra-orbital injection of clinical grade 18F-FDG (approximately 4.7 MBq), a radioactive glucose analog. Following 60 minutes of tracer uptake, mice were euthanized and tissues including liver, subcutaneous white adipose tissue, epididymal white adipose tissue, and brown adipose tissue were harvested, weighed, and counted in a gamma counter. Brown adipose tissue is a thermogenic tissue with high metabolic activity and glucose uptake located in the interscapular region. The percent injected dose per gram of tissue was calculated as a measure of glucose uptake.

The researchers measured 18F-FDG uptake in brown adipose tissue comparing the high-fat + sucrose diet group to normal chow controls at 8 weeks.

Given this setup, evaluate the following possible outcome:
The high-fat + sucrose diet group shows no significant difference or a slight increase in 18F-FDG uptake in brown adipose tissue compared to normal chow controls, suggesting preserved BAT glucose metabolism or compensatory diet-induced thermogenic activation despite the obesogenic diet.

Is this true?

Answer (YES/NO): YES